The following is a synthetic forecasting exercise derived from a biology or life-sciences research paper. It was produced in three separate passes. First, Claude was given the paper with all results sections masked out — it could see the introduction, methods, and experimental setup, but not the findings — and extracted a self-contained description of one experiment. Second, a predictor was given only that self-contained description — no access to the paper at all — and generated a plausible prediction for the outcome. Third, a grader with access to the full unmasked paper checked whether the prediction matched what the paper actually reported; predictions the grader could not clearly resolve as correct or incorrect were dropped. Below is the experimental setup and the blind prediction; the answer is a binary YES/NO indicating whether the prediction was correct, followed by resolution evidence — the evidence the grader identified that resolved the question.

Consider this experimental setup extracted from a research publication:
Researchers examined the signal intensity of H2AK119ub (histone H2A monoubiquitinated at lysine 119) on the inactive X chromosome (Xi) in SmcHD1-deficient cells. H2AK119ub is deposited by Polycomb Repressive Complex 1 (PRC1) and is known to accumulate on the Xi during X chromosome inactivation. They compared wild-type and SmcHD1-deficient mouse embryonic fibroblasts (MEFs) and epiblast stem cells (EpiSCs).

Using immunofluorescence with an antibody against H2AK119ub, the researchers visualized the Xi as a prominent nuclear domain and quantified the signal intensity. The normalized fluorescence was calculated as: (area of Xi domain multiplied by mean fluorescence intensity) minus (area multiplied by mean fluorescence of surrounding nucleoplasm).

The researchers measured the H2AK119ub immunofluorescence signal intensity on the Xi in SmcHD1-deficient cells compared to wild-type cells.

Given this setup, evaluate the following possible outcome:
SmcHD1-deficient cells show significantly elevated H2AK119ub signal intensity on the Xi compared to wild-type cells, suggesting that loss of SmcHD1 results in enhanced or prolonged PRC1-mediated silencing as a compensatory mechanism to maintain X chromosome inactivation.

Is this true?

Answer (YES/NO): NO